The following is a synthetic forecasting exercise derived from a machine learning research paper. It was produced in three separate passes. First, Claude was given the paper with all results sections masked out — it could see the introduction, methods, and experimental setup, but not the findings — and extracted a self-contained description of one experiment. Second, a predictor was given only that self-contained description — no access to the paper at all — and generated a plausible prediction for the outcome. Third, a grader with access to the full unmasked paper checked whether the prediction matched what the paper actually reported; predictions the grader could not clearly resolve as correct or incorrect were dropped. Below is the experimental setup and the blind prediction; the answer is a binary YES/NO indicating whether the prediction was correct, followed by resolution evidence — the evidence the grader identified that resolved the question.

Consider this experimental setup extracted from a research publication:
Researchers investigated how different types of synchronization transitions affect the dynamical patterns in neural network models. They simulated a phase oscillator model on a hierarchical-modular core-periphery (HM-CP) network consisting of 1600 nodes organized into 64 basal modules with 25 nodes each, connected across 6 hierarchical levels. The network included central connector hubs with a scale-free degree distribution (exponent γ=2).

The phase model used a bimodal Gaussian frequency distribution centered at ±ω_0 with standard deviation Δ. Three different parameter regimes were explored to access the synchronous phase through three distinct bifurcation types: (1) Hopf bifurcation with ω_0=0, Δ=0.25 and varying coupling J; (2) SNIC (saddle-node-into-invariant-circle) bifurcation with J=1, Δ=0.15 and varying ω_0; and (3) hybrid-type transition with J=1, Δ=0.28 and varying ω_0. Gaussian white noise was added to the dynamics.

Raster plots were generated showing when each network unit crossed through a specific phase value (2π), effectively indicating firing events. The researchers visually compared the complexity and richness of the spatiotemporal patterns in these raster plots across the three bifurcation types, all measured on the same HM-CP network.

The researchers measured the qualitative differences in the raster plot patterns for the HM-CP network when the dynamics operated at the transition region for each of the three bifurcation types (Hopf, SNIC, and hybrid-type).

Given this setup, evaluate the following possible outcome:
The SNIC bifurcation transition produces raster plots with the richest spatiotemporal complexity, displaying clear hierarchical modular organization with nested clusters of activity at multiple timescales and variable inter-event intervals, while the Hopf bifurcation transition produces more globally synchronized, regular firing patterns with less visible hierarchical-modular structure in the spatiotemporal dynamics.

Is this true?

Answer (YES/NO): NO